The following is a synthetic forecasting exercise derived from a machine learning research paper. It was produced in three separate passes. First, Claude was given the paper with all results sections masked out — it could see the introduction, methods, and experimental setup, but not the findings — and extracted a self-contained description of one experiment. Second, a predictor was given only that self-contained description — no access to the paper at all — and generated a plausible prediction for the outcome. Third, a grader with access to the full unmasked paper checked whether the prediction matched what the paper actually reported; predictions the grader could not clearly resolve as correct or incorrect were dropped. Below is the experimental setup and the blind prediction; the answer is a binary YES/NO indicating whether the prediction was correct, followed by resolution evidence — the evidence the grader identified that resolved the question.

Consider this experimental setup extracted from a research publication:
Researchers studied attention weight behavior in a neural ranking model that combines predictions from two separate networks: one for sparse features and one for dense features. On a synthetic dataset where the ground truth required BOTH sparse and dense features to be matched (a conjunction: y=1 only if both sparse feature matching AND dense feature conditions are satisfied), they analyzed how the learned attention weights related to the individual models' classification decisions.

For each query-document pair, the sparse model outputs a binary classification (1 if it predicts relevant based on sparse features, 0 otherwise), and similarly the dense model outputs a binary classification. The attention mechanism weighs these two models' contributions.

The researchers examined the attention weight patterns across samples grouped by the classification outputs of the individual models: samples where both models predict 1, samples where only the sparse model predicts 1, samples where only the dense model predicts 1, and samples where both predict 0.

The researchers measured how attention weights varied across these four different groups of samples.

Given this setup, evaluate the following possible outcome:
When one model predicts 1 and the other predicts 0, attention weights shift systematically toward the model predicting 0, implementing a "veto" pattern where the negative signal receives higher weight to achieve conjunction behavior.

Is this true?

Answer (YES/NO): YES